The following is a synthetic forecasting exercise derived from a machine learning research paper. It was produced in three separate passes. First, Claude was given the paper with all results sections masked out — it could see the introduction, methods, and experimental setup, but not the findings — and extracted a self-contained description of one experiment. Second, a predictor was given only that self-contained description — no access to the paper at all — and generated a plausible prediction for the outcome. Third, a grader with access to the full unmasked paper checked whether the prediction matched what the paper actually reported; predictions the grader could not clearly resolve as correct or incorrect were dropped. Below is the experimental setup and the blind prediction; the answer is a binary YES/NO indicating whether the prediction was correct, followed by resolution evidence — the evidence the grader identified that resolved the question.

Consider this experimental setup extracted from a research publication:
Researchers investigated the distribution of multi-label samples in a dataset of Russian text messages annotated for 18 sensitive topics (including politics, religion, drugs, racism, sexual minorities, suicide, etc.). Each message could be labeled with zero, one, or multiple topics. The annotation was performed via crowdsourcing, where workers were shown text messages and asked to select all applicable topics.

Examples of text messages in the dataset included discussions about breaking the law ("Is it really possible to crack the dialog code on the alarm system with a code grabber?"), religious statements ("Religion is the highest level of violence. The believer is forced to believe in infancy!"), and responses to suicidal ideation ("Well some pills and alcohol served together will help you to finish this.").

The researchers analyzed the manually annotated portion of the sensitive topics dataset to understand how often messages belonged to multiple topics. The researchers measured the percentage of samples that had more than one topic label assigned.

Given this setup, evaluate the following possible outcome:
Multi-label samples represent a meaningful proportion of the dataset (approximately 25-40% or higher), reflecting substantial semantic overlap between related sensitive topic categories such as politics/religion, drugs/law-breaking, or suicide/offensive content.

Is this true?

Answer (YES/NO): NO